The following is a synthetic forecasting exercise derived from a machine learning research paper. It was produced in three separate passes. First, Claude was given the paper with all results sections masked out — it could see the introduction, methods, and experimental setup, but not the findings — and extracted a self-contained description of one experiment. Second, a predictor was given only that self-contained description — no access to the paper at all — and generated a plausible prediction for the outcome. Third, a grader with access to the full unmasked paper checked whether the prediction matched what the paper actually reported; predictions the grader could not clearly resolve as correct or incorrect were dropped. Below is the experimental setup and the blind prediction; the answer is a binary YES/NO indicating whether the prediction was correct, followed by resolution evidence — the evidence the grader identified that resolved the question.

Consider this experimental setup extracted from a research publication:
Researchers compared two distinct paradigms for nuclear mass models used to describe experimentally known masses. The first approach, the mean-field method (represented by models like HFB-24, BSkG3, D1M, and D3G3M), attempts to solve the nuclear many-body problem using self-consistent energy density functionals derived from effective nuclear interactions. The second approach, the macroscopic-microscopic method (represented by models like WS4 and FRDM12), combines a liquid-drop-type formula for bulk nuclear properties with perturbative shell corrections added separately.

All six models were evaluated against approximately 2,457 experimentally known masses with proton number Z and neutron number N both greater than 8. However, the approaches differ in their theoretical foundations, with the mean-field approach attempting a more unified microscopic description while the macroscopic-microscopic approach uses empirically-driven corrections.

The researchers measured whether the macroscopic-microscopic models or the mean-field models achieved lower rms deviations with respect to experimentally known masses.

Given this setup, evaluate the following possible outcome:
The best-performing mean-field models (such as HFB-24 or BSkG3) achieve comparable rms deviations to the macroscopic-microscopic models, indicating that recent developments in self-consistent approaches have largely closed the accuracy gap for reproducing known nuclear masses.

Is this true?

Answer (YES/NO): YES